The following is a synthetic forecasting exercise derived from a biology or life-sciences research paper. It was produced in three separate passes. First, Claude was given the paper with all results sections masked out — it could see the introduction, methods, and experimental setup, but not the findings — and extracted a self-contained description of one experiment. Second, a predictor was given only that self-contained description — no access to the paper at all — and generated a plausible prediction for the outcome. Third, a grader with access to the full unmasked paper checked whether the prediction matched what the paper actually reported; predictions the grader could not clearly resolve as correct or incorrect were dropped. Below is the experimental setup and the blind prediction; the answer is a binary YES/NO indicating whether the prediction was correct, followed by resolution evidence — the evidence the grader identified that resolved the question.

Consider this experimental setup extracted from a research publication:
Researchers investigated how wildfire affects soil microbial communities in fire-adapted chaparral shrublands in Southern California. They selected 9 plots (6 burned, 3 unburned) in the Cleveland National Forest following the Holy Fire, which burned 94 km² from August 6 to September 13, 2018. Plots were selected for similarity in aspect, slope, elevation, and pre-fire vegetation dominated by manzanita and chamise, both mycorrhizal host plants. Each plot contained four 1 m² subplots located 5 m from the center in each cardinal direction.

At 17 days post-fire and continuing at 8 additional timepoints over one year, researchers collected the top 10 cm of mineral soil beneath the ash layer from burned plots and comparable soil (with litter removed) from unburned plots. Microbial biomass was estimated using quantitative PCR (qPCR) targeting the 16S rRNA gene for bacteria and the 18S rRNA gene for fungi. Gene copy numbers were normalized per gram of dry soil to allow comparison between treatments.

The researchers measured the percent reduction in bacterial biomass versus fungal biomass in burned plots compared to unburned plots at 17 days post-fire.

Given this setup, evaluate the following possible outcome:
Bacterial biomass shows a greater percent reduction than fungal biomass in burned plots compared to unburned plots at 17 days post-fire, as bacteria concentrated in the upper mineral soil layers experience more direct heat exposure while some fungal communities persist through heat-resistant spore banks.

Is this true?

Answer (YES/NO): NO